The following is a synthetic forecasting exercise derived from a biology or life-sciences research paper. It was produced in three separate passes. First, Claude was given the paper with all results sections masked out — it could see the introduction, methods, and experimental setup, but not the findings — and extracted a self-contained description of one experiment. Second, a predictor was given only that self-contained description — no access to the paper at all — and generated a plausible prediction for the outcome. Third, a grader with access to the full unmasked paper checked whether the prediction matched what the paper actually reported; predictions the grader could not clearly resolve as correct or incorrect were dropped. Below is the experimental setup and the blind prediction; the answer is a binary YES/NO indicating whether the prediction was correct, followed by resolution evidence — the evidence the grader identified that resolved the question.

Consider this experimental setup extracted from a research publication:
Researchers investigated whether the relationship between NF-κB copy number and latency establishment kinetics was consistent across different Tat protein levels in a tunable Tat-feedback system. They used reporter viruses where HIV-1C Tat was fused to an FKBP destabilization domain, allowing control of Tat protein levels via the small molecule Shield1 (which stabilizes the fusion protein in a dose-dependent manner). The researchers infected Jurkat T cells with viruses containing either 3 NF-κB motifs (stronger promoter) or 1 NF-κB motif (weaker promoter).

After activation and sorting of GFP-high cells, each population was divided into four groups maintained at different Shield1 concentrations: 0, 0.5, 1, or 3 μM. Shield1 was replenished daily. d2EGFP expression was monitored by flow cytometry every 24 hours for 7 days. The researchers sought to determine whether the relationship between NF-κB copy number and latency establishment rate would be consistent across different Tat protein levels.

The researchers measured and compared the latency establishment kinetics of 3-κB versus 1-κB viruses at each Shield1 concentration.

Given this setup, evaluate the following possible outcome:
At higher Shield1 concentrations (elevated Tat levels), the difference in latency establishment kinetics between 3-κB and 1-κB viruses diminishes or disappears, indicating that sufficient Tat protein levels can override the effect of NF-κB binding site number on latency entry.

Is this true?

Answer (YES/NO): NO